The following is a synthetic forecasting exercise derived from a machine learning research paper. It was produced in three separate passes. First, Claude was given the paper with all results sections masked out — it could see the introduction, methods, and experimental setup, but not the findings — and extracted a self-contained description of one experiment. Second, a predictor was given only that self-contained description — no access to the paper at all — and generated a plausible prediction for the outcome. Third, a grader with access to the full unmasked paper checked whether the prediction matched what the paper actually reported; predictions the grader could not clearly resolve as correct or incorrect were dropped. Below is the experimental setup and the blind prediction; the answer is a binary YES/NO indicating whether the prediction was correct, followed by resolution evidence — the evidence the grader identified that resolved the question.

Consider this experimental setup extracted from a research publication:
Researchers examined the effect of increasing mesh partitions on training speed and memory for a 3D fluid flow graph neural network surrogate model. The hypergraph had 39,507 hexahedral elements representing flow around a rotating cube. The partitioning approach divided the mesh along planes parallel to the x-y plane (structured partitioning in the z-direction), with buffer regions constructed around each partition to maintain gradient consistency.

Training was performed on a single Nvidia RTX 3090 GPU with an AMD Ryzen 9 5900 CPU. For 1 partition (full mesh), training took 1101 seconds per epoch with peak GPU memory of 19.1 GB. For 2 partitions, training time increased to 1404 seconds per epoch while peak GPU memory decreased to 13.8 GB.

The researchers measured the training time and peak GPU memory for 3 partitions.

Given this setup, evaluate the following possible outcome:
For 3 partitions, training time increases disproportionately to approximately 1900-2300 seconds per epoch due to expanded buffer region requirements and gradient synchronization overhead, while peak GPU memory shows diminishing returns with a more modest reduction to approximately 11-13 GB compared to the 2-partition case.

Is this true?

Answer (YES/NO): NO